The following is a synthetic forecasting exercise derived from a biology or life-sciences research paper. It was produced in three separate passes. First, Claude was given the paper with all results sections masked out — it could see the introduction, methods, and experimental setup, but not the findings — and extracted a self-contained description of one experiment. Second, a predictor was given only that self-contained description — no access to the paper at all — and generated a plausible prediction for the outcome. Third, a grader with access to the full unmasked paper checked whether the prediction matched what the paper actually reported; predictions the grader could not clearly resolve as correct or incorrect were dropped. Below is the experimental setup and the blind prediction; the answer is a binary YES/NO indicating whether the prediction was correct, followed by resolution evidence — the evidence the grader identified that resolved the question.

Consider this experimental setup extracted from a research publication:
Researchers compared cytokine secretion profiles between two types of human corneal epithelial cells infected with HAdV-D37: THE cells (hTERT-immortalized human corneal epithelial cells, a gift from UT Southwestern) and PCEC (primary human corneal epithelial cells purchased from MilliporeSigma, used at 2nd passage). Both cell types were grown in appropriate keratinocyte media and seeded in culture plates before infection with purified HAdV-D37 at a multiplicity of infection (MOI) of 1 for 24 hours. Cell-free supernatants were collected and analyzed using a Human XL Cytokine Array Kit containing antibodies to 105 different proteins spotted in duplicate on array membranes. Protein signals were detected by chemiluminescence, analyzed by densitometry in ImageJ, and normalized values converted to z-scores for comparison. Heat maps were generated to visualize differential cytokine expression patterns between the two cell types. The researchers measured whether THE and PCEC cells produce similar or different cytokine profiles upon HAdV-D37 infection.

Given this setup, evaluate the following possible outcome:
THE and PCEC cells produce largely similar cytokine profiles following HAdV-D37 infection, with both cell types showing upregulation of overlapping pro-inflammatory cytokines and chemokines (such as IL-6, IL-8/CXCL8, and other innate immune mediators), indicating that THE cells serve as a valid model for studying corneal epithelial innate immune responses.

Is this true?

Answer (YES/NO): YES